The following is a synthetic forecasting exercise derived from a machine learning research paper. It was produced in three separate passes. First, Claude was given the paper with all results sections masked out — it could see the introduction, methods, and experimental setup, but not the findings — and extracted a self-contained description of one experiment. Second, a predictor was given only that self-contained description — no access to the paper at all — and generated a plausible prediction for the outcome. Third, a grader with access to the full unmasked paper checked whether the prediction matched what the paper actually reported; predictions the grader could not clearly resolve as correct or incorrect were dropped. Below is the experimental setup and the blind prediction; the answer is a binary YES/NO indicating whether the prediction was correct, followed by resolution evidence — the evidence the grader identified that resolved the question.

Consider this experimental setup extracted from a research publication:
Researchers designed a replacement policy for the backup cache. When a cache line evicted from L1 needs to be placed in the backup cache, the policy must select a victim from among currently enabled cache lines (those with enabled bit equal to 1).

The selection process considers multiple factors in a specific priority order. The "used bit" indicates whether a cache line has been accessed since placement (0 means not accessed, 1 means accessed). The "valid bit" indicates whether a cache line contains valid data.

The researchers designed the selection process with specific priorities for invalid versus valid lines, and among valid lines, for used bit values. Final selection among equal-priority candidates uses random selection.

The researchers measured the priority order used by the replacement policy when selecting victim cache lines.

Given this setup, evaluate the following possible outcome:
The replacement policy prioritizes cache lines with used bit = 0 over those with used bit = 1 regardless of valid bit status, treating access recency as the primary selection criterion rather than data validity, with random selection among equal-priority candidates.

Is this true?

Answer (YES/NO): NO